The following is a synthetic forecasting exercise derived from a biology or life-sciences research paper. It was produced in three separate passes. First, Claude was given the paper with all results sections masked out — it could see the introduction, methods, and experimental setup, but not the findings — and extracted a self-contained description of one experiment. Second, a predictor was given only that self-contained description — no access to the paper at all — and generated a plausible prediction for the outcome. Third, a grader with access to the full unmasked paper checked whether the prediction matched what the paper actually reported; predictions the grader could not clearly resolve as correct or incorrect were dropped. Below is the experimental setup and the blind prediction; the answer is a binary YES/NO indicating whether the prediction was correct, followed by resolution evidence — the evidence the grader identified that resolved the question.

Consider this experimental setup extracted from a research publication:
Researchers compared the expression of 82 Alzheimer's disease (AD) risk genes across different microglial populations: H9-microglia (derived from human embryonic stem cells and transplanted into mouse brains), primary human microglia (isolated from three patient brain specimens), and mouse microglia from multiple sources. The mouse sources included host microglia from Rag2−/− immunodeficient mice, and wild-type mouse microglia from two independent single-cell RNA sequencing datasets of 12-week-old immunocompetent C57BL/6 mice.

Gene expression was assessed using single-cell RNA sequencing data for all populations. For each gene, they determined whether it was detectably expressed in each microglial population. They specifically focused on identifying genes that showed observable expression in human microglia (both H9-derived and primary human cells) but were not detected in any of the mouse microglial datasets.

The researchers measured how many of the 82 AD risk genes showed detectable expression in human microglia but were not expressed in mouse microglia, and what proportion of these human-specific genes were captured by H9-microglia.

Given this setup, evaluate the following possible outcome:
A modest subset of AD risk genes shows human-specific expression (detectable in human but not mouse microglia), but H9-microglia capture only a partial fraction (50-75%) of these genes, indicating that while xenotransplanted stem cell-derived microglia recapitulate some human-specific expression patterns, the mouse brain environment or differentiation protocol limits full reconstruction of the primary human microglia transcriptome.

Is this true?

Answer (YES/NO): NO